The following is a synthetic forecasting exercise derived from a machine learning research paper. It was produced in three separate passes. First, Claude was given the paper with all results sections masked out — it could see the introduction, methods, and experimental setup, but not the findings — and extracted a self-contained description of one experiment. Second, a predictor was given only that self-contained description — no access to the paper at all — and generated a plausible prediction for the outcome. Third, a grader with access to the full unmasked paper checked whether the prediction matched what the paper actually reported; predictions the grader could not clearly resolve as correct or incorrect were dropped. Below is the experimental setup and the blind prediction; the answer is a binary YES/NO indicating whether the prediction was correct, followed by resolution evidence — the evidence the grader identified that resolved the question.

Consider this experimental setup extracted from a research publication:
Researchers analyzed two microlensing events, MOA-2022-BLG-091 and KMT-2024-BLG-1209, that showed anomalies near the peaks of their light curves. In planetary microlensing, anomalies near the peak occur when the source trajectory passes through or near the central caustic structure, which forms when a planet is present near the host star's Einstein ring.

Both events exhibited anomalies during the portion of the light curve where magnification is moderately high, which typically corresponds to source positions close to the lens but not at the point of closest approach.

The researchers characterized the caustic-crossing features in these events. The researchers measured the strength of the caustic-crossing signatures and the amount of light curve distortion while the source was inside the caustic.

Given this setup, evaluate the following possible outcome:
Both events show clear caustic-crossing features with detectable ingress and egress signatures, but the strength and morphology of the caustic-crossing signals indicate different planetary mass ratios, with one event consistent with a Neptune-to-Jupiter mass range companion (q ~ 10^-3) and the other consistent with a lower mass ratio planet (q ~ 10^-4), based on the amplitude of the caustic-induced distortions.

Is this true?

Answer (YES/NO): NO